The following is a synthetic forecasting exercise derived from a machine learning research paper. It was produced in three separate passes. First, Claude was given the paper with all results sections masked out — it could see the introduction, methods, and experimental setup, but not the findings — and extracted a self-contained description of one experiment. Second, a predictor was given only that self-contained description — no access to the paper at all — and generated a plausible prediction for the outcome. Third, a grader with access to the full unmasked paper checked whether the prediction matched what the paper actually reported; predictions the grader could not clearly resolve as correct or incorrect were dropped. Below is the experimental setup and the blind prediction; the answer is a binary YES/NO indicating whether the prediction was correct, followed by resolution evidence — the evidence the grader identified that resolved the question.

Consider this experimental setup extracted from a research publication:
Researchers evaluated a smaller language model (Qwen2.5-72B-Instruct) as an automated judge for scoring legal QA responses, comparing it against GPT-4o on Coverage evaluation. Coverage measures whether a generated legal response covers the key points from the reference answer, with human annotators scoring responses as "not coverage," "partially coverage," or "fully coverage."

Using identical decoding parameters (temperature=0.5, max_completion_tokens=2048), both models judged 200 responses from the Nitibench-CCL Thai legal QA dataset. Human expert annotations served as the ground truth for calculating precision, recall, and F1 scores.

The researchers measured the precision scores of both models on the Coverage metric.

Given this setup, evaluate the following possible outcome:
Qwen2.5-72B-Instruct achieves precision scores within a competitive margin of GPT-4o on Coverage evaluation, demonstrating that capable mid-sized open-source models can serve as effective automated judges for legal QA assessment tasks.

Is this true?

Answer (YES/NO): YES